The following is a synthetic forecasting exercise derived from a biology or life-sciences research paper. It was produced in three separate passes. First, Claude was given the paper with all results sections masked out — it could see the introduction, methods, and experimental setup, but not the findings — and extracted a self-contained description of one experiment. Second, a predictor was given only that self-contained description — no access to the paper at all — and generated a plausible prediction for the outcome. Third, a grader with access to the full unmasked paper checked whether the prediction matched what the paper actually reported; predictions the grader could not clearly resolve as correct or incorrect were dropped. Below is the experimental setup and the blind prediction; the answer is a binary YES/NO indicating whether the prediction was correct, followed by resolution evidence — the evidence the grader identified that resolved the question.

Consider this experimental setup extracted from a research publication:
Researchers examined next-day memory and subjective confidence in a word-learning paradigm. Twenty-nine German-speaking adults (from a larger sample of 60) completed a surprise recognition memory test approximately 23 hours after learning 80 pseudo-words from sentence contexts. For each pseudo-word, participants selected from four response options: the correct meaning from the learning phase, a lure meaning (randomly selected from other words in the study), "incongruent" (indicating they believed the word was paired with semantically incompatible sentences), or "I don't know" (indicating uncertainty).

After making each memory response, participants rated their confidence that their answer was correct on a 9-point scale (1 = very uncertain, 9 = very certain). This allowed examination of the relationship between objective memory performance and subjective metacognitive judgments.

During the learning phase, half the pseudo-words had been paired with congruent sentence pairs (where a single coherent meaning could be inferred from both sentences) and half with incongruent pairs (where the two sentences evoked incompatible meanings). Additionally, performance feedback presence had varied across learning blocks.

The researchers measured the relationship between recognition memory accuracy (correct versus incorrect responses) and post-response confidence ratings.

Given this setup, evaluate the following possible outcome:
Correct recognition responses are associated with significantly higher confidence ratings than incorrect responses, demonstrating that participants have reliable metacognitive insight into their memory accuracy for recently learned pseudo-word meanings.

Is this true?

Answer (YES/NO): NO